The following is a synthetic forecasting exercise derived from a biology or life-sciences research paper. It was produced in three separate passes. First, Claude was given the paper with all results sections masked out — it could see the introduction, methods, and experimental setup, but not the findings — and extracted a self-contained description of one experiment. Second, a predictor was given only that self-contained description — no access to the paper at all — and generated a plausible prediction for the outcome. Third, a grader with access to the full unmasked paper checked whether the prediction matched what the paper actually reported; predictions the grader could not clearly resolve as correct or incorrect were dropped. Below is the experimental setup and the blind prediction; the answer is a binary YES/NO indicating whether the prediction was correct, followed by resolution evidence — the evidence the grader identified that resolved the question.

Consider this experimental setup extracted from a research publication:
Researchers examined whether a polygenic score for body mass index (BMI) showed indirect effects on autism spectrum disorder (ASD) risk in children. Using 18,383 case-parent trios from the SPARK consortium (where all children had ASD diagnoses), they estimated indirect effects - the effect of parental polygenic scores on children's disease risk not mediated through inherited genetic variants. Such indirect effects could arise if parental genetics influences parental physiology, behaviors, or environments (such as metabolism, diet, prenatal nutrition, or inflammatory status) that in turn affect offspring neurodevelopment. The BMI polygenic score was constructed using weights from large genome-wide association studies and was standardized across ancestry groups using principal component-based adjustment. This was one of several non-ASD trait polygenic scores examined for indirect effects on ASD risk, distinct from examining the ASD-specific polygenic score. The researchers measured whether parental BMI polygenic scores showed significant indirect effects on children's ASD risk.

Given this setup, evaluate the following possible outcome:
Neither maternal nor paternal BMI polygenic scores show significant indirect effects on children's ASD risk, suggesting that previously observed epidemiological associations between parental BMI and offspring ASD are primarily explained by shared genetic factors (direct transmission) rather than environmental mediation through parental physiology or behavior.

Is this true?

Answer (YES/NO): NO